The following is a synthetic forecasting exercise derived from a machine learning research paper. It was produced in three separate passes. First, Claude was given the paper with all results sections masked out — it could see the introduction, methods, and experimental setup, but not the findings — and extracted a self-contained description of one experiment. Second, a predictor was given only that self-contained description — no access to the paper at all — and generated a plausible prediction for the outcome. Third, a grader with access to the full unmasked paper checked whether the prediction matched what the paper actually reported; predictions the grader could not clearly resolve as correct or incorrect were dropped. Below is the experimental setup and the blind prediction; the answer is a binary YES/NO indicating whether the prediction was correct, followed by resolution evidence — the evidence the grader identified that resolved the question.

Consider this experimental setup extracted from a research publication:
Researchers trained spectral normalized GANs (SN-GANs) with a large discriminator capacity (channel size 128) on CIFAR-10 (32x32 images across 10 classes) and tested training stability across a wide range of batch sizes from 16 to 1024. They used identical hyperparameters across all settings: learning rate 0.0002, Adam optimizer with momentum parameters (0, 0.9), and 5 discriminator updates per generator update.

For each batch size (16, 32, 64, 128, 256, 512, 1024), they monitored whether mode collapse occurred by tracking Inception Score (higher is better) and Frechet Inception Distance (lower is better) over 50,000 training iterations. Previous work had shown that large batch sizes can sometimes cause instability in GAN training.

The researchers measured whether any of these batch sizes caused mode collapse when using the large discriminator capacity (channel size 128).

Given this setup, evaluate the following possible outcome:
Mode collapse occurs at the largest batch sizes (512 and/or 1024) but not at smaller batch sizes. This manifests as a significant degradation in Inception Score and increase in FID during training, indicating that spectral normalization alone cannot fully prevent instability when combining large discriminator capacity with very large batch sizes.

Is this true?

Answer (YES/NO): NO